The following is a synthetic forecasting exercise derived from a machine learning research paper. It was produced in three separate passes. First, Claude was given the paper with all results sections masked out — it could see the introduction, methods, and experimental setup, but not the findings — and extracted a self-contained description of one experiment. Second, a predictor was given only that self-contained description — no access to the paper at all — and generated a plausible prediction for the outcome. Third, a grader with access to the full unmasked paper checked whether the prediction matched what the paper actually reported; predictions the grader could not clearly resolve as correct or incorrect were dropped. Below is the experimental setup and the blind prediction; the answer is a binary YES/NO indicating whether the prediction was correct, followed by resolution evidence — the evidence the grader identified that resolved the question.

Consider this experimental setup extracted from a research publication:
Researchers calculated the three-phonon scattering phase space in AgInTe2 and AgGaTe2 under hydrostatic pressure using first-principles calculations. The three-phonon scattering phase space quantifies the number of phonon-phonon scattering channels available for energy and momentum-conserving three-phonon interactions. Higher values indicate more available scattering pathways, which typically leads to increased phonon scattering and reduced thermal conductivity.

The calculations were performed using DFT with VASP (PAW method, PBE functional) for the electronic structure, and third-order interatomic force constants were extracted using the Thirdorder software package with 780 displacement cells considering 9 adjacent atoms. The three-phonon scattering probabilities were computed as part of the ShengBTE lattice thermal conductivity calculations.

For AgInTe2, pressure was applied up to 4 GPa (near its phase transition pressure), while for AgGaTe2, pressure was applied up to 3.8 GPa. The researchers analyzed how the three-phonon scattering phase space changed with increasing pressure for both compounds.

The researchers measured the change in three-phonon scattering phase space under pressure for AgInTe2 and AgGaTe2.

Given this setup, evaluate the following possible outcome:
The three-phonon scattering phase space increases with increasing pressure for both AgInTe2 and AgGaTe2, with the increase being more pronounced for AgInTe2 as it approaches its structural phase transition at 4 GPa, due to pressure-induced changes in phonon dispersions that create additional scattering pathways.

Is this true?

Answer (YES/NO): YES